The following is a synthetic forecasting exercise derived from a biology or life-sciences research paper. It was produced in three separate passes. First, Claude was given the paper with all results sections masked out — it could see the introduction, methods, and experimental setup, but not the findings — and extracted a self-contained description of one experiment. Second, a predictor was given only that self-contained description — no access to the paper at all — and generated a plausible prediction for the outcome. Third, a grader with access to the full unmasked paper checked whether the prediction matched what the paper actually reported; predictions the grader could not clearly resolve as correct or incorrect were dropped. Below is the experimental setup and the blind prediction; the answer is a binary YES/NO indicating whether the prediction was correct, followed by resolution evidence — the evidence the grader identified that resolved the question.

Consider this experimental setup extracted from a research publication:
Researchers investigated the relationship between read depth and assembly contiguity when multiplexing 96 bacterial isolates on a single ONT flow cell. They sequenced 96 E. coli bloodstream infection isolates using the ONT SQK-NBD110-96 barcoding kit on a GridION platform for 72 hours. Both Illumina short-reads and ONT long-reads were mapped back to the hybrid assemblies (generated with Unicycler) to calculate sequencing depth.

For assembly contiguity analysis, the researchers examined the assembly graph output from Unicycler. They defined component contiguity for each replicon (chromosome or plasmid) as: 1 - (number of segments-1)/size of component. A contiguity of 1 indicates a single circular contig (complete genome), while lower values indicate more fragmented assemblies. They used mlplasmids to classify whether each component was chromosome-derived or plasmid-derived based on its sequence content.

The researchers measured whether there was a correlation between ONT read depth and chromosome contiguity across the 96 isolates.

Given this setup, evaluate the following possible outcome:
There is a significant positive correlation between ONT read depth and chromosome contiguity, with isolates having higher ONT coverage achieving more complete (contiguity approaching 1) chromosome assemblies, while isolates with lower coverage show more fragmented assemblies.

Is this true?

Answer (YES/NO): YES